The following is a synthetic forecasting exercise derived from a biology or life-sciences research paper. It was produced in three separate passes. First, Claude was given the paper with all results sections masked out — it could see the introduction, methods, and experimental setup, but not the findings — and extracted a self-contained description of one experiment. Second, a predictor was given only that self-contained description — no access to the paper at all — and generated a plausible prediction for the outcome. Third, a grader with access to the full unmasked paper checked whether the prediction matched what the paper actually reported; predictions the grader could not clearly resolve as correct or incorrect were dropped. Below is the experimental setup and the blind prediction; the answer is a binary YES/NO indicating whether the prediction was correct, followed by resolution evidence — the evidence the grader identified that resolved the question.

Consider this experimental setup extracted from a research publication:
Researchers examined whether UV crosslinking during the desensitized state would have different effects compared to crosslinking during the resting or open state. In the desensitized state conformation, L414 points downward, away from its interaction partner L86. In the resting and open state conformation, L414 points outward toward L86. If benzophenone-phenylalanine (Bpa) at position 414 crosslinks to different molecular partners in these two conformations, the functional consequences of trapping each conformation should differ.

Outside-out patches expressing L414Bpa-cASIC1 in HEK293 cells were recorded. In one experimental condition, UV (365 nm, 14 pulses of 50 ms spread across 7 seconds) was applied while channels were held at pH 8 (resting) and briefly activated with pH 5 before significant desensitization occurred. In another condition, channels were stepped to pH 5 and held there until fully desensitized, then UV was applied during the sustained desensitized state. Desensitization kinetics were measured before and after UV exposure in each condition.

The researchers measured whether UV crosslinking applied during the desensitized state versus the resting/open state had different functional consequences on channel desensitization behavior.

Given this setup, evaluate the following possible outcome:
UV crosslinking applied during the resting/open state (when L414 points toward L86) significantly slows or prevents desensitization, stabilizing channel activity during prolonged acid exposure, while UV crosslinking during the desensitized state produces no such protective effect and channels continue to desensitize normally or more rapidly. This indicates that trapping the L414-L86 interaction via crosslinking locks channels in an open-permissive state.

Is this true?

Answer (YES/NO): YES